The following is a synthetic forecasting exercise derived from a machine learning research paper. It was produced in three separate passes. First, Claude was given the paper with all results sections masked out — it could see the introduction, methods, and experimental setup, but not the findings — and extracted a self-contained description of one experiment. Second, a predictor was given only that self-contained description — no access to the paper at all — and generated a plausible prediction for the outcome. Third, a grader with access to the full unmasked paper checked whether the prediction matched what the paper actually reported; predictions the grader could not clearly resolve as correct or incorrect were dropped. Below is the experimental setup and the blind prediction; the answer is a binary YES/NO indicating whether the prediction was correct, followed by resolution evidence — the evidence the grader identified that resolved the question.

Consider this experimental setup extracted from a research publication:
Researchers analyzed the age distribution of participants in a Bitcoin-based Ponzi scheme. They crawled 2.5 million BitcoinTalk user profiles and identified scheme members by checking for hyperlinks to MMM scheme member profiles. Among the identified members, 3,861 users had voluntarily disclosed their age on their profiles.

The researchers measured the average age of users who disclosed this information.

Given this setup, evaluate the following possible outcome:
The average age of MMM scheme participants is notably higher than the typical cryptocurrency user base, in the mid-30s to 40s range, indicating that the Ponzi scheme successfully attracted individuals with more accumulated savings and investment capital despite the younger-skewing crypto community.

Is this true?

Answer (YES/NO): NO